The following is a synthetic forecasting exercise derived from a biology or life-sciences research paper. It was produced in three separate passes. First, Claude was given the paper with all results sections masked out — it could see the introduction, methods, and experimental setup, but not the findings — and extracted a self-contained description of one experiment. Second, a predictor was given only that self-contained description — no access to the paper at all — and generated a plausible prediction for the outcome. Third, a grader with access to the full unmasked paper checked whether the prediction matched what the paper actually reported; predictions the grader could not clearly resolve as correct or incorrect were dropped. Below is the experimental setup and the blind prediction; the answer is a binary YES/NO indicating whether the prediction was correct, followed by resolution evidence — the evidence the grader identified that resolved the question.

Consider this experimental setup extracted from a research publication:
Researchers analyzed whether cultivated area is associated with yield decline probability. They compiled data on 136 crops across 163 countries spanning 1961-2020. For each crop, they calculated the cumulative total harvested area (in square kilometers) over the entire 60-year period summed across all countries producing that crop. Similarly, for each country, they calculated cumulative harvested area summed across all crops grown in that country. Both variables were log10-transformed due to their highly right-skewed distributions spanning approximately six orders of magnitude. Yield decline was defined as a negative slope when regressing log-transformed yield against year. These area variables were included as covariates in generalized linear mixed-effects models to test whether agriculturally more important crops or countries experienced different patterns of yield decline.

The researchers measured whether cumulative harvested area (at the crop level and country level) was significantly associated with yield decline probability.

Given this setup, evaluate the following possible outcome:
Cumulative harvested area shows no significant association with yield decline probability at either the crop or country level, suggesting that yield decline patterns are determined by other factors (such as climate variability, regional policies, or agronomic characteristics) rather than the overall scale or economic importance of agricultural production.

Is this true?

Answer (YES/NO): NO